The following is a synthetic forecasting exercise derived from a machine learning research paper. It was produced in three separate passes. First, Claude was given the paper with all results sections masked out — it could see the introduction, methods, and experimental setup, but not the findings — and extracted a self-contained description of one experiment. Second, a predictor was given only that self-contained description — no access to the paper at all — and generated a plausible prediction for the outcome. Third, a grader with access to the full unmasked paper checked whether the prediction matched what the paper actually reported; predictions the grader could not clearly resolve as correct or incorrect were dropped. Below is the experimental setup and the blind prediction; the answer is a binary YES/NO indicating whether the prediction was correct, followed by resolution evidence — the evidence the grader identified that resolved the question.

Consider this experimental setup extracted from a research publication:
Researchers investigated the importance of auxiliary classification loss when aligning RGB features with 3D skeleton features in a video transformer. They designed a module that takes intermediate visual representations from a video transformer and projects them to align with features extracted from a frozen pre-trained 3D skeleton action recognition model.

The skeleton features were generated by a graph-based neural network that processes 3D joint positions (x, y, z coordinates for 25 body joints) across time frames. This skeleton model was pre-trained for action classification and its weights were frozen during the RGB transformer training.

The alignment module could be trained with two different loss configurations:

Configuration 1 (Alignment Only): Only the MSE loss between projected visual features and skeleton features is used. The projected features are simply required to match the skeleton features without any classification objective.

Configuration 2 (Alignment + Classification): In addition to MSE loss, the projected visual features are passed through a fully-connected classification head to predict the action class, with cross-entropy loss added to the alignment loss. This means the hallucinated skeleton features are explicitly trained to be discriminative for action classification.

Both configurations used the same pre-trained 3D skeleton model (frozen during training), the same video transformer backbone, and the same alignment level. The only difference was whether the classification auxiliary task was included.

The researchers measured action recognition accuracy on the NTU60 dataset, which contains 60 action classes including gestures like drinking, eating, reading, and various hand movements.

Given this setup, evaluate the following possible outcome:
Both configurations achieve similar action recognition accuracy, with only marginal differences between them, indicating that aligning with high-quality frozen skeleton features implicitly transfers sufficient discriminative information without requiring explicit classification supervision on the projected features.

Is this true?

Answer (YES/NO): NO